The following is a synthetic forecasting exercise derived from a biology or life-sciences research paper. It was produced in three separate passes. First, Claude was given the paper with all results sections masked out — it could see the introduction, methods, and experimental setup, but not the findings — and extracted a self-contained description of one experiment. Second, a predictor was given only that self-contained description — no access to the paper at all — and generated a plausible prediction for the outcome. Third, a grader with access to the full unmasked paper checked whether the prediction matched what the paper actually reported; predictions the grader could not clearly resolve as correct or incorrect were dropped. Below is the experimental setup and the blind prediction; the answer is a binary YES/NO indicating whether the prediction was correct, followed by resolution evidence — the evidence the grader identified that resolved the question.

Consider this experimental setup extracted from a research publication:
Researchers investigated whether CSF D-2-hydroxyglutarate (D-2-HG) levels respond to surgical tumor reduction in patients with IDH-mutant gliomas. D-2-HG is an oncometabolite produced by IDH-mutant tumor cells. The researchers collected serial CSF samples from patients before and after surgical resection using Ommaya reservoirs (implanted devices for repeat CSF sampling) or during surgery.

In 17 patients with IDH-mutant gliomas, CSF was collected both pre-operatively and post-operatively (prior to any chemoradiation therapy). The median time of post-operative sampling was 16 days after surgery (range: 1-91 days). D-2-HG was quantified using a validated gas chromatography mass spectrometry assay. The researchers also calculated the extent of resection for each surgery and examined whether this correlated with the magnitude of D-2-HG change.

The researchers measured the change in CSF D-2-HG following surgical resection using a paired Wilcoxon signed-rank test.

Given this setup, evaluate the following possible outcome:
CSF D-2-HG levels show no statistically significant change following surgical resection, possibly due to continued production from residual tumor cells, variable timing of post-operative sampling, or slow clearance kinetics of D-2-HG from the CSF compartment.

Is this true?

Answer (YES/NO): NO